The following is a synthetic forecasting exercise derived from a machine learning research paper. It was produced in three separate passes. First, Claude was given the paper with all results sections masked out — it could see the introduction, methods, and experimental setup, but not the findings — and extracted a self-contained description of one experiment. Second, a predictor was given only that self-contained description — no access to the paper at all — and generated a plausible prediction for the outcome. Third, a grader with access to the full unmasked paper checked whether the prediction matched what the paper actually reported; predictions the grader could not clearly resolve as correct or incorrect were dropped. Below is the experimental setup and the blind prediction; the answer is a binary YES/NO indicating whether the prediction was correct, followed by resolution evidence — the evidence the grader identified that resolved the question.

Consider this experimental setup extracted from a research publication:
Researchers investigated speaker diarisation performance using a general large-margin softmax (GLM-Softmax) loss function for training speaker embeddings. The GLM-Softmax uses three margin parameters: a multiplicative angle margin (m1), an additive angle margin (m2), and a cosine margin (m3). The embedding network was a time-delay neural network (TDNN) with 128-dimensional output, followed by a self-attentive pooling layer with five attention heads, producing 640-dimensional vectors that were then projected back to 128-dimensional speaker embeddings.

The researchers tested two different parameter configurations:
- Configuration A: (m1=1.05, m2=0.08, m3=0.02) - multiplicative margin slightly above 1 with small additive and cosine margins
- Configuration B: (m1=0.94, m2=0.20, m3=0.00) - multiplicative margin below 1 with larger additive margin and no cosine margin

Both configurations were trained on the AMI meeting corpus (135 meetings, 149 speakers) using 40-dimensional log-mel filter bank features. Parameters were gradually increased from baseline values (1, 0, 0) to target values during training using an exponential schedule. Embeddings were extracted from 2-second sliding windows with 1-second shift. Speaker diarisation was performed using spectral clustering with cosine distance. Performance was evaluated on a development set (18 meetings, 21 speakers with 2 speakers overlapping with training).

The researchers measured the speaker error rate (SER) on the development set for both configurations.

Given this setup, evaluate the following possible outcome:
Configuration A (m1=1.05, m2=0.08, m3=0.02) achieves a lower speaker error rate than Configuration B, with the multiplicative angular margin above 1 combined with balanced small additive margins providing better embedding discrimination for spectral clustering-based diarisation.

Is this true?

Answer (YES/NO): YES